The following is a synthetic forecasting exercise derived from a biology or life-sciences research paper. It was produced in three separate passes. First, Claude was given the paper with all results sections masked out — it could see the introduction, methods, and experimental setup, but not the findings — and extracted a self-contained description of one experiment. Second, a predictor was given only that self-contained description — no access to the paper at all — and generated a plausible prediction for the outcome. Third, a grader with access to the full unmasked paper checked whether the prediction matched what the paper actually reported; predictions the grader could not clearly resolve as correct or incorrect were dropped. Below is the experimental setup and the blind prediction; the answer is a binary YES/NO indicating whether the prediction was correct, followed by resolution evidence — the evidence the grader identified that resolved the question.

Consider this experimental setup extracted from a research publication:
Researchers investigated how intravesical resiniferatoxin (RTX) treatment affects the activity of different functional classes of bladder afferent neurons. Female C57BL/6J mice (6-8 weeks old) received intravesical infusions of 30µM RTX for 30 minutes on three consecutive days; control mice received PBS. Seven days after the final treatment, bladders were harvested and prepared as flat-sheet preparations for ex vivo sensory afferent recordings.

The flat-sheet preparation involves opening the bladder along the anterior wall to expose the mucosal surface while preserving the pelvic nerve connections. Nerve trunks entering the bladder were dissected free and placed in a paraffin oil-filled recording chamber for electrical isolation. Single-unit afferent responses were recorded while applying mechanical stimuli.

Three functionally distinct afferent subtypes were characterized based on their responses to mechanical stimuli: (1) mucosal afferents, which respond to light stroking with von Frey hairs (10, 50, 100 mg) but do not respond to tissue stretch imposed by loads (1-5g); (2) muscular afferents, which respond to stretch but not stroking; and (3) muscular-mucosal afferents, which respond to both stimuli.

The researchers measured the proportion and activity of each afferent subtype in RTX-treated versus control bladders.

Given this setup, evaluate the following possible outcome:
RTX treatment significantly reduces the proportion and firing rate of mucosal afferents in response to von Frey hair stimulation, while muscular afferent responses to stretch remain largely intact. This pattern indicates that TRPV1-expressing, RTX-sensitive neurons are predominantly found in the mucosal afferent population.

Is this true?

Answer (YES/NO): YES